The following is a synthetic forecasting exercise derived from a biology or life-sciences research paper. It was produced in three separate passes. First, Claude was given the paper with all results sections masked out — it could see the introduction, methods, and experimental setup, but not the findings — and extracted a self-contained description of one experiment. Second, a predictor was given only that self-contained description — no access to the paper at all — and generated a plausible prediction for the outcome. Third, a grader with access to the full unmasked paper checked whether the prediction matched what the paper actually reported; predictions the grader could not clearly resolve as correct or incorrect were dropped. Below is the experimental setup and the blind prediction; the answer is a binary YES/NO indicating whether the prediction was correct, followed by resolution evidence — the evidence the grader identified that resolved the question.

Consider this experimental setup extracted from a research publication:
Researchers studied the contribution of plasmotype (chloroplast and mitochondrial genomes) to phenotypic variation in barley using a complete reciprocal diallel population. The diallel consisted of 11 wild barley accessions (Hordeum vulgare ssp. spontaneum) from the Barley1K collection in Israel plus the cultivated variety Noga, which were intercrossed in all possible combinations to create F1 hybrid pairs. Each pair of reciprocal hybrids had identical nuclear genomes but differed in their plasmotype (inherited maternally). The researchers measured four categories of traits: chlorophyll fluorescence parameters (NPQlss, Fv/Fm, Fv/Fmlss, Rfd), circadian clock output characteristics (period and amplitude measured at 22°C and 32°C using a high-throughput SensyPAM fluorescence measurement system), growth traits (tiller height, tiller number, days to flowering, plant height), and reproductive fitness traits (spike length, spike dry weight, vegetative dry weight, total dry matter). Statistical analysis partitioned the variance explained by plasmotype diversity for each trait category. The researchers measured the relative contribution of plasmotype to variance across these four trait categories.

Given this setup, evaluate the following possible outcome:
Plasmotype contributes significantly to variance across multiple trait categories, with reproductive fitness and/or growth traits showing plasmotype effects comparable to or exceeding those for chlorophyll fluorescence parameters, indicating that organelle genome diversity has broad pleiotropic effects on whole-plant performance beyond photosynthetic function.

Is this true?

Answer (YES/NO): NO